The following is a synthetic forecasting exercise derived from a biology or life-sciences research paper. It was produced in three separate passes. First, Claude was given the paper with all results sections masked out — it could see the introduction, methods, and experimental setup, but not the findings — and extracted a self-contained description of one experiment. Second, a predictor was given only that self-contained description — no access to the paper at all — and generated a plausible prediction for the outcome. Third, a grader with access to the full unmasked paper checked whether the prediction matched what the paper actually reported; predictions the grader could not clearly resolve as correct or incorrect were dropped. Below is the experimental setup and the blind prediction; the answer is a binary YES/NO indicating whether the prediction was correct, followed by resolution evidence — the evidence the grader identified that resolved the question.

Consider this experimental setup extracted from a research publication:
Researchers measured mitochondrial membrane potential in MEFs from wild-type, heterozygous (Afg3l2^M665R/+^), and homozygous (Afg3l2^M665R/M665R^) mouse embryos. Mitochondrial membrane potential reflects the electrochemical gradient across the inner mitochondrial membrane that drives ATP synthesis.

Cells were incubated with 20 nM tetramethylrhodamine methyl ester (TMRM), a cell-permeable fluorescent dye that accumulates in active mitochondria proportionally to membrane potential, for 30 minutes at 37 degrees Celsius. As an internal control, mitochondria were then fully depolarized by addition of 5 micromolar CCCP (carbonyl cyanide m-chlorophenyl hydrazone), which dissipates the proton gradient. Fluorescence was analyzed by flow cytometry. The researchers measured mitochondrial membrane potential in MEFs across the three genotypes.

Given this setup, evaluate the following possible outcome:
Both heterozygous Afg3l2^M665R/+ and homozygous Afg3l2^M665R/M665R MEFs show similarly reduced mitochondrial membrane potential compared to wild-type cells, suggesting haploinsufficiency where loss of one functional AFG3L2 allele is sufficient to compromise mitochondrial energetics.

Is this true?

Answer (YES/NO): NO